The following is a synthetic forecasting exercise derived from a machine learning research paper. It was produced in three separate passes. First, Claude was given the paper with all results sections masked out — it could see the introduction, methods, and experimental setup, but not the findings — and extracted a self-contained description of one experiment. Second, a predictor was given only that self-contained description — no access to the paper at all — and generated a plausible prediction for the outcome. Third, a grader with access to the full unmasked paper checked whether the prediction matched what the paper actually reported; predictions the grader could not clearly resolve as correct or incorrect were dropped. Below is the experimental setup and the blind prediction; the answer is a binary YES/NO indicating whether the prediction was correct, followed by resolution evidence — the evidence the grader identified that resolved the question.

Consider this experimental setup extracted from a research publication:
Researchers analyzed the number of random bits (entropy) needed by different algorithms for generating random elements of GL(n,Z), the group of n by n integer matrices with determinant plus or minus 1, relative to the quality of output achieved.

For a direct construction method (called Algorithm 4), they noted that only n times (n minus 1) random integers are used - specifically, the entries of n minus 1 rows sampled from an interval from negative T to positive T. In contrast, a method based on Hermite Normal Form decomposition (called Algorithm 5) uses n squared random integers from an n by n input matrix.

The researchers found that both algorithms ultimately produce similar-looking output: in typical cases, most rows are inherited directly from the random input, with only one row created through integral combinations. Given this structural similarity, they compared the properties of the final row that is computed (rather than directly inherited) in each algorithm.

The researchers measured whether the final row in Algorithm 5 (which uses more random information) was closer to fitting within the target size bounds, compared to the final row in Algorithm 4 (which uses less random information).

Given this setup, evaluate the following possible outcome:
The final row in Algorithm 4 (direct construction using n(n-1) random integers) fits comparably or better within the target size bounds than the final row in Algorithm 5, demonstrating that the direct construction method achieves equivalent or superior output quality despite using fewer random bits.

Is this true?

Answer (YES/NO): YES